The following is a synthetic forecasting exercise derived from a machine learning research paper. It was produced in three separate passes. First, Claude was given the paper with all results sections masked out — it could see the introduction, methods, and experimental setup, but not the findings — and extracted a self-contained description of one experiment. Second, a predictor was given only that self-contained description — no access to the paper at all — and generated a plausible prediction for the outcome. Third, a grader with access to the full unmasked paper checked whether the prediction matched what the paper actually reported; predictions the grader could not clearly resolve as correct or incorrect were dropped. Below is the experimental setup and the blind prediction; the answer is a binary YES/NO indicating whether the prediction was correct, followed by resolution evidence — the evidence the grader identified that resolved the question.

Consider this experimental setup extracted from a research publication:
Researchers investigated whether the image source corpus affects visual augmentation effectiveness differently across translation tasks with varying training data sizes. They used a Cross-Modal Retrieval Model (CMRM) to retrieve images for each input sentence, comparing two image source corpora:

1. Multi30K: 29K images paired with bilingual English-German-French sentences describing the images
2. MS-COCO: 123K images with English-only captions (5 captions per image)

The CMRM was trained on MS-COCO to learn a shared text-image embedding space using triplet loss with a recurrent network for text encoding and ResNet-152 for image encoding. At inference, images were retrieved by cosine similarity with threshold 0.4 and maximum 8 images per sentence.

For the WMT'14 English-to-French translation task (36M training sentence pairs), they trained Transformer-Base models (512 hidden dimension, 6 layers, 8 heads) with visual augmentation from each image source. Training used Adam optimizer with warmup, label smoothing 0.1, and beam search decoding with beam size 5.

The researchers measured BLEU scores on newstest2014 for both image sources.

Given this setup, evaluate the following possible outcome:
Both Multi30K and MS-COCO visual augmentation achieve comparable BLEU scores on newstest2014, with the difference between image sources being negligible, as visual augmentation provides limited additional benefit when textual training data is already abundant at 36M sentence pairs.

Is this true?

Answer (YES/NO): NO